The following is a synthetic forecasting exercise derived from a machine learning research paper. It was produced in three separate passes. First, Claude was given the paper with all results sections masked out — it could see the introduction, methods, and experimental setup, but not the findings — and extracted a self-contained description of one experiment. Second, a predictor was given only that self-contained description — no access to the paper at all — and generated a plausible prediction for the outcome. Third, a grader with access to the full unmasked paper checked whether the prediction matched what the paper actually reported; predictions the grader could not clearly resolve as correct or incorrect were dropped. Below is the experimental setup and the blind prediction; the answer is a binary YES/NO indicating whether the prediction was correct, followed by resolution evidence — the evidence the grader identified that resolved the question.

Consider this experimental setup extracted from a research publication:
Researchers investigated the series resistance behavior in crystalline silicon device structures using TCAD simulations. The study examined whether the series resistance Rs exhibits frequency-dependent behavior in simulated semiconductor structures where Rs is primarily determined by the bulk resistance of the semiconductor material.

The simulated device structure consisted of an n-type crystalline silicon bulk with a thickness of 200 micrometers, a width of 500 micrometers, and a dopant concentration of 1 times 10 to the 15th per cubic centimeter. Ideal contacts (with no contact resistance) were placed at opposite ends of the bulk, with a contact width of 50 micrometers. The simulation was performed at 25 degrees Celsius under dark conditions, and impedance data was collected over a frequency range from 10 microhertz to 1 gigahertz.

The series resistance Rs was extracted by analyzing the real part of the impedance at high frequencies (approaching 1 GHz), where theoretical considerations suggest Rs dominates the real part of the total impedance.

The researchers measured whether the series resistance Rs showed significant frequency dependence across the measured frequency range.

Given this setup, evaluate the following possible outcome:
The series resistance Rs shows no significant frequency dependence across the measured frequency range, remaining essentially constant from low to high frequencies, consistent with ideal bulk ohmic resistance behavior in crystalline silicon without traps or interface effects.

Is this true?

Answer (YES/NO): YES